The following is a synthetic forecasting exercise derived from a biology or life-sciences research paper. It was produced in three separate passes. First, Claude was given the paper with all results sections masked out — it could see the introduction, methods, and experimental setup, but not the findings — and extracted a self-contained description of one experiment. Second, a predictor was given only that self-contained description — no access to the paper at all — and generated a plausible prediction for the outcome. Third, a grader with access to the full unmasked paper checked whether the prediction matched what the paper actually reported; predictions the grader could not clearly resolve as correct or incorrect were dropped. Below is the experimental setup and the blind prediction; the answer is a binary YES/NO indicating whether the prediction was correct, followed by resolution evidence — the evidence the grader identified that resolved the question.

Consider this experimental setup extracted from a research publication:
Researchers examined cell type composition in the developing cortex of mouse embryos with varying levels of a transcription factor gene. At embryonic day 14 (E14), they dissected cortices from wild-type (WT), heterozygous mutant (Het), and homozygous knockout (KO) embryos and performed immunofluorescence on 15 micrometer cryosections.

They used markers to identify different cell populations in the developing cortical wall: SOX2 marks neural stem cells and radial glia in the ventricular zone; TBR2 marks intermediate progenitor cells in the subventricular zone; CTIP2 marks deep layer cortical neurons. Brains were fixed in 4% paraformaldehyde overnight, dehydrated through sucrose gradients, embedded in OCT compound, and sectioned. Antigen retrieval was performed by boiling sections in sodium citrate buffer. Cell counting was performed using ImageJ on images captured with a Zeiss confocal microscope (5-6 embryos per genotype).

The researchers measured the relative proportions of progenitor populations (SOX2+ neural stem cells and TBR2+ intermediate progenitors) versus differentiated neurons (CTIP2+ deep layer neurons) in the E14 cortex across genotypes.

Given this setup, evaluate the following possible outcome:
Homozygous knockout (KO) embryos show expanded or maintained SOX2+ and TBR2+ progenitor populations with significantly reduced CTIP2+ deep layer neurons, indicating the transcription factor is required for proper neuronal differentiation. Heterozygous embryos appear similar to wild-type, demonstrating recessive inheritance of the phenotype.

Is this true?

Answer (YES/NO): NO